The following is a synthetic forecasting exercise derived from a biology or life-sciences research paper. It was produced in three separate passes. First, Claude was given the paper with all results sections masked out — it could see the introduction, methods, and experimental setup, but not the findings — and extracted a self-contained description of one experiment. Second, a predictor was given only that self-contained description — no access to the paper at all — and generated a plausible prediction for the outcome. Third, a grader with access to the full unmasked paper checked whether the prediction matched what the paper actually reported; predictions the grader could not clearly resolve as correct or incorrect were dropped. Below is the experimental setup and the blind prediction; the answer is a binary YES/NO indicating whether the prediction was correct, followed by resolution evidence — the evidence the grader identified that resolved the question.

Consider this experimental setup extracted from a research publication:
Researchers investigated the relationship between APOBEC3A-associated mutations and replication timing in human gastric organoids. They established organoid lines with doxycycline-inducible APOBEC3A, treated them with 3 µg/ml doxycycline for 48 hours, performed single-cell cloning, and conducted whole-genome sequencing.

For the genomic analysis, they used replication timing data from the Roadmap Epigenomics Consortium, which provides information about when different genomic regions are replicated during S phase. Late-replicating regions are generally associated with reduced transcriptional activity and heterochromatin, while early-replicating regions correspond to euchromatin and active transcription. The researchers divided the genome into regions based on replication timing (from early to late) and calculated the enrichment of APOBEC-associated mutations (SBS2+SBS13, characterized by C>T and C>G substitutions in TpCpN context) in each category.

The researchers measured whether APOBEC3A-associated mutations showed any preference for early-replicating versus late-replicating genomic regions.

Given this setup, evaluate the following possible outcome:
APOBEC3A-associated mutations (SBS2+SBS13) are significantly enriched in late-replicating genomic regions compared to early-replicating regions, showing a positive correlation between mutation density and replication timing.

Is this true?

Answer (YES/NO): YES